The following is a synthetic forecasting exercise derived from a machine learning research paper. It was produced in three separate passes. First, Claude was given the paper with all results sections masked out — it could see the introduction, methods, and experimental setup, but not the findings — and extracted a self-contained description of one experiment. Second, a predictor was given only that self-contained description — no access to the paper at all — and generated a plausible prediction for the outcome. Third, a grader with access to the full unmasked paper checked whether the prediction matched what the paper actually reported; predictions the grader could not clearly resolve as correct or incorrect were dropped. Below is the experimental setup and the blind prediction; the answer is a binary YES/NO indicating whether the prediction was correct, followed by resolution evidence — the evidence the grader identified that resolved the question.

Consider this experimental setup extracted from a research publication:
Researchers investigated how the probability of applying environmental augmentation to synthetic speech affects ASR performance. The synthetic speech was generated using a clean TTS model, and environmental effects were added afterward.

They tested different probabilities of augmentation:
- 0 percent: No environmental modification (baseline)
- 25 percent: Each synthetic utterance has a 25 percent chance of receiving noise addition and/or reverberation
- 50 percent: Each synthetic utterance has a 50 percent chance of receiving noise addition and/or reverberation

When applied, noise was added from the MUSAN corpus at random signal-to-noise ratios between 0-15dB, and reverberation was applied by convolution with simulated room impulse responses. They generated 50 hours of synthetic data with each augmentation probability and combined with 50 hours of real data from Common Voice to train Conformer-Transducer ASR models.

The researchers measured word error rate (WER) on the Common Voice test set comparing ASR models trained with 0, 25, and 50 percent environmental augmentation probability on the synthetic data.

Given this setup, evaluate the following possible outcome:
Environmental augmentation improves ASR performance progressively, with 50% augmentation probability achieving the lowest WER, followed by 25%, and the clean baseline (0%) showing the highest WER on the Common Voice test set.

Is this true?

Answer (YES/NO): NO